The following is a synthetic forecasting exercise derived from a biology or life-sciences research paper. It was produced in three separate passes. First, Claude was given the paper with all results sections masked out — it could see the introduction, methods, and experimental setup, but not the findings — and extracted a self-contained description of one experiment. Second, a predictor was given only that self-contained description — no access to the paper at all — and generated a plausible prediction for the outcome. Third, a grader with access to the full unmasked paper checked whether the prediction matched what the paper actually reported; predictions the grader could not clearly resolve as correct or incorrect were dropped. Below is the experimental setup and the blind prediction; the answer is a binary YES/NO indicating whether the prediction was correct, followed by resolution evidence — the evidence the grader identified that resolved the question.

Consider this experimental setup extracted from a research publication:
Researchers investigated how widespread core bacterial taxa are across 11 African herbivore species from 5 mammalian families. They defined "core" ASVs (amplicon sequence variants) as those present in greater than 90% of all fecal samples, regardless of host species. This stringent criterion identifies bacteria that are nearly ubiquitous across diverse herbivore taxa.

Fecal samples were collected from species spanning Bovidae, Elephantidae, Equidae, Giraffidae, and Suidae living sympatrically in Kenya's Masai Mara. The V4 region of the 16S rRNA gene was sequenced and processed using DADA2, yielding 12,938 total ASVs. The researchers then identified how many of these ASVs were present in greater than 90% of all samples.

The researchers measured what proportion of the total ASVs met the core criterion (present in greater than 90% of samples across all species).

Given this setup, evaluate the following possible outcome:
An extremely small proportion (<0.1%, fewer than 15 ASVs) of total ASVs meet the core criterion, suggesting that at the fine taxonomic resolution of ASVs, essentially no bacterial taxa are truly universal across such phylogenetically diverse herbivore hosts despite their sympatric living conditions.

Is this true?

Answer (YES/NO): YES